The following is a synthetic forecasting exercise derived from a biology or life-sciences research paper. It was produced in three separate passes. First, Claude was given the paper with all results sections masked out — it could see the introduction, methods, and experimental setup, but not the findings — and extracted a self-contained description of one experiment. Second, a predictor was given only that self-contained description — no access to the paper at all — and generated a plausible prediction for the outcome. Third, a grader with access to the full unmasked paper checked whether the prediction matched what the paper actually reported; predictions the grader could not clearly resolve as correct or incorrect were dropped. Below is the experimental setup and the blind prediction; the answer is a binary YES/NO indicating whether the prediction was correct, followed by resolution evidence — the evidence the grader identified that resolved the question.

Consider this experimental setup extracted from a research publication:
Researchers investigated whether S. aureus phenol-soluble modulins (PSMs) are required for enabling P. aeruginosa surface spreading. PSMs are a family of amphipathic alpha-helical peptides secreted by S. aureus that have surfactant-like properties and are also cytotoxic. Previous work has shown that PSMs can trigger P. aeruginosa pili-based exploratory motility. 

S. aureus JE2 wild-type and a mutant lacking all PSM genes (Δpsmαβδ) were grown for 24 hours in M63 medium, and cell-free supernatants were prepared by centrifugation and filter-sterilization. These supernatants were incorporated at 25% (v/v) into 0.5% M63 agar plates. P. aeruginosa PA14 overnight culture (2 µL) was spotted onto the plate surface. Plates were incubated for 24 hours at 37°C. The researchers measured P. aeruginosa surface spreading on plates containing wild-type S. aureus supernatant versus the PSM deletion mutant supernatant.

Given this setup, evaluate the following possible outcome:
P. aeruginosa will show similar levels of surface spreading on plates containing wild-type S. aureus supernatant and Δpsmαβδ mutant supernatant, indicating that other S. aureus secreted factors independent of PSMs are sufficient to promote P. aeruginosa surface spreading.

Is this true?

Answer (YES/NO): NO